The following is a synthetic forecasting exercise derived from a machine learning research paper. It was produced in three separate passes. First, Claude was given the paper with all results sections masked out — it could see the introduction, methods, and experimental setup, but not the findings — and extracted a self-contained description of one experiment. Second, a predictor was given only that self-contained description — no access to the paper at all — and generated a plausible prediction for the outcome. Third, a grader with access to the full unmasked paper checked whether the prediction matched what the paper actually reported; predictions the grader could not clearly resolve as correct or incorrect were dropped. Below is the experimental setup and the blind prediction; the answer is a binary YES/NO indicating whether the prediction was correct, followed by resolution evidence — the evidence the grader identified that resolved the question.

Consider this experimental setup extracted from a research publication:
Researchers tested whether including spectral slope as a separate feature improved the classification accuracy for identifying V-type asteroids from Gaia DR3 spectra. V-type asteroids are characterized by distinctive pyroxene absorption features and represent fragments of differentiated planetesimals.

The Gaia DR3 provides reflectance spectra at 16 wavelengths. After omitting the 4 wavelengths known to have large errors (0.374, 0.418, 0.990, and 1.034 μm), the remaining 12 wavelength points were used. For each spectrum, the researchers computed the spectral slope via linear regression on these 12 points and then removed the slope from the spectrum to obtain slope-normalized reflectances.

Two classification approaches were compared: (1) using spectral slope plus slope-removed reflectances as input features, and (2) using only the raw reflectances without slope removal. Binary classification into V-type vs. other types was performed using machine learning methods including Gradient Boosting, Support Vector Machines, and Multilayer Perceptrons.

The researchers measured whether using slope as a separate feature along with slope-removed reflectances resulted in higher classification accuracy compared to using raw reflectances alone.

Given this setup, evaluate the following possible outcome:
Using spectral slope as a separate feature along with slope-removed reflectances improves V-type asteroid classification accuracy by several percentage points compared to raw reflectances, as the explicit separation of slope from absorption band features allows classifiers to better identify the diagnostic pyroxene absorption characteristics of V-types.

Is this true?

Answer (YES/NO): NO